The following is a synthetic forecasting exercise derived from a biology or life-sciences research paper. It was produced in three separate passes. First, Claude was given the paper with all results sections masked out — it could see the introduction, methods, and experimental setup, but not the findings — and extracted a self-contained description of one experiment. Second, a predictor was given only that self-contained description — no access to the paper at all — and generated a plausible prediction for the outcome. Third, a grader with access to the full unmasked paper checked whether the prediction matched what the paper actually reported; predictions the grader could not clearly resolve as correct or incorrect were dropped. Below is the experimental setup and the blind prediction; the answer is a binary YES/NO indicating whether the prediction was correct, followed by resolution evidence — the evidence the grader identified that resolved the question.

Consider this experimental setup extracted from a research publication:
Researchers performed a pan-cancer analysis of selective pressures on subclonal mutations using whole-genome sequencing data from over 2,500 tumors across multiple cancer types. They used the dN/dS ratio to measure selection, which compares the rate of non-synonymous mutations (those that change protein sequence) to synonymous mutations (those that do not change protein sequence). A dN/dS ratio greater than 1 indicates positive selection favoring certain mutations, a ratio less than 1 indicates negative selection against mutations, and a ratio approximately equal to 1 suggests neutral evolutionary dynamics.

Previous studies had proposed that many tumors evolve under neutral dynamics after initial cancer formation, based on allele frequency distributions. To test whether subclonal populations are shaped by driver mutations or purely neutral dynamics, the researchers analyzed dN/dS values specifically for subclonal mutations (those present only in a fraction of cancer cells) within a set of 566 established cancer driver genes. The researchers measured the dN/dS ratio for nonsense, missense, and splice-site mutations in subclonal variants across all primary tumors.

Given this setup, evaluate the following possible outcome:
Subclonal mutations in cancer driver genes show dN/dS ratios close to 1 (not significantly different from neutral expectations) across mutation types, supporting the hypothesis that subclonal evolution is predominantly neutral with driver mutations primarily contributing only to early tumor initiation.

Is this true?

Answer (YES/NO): NO